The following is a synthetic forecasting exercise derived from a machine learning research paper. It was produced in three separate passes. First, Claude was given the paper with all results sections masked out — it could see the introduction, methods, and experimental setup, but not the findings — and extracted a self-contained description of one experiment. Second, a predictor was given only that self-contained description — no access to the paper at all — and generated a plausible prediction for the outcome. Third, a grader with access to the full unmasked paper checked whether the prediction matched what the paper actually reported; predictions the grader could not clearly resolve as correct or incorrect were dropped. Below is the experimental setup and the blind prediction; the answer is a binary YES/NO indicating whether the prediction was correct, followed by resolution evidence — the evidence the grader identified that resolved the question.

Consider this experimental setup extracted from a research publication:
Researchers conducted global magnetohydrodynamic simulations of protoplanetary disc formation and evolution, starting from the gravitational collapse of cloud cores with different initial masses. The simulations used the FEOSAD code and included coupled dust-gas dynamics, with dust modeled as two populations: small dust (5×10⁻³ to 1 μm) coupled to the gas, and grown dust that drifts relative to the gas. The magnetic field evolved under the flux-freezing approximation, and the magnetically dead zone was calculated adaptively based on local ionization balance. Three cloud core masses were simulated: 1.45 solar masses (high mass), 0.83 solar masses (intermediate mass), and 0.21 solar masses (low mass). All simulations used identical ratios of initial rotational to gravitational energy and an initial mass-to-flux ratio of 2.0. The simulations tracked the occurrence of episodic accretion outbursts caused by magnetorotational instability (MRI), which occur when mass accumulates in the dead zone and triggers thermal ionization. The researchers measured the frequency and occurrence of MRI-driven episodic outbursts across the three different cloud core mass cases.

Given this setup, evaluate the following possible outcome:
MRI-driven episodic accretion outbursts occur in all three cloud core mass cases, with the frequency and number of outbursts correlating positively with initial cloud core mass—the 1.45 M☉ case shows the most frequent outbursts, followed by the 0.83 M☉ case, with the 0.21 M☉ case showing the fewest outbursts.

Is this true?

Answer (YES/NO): YES